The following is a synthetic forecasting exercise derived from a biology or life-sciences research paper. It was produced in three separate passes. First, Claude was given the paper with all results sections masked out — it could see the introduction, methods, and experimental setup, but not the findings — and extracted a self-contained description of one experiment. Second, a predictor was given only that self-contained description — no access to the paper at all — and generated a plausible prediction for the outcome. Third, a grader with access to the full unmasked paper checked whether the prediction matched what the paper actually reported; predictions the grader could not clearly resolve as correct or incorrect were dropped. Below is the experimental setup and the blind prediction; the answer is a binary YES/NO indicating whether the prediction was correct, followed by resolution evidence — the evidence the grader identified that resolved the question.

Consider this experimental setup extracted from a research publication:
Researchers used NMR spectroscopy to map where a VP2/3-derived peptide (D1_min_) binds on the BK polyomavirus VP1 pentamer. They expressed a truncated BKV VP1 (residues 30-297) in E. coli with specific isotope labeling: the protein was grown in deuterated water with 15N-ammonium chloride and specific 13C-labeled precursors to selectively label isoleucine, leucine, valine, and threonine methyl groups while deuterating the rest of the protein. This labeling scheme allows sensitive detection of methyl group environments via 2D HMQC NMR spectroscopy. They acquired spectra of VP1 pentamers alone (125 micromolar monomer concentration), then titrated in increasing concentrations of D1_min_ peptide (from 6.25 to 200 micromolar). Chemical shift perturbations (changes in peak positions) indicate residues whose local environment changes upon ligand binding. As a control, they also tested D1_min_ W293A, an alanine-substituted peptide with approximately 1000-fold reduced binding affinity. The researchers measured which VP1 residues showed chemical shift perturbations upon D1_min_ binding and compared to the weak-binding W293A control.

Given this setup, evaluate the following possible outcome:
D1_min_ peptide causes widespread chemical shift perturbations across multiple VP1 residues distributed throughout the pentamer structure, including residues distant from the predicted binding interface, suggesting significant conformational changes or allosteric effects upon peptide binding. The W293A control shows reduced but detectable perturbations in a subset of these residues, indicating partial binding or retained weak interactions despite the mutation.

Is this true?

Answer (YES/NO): NO